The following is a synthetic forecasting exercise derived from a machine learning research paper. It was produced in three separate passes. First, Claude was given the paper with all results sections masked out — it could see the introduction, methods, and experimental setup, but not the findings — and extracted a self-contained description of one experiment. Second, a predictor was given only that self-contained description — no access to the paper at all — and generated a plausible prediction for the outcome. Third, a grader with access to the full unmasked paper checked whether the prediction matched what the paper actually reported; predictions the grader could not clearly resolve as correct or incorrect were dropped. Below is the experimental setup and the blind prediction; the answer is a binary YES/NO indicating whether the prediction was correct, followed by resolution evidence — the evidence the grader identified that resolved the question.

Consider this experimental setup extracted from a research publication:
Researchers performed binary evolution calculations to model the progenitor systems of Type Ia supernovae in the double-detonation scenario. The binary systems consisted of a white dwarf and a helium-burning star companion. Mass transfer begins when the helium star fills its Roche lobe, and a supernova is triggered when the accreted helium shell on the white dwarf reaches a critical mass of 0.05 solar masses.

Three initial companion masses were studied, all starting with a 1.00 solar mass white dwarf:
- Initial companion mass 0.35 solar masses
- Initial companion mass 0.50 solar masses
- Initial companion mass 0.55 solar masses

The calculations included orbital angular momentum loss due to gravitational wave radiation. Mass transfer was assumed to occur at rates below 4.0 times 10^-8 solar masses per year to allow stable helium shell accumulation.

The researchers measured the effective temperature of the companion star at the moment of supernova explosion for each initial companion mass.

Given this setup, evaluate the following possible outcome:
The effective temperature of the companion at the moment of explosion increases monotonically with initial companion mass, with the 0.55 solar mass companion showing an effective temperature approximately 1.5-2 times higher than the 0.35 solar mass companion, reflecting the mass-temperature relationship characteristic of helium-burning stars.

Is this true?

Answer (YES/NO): NO